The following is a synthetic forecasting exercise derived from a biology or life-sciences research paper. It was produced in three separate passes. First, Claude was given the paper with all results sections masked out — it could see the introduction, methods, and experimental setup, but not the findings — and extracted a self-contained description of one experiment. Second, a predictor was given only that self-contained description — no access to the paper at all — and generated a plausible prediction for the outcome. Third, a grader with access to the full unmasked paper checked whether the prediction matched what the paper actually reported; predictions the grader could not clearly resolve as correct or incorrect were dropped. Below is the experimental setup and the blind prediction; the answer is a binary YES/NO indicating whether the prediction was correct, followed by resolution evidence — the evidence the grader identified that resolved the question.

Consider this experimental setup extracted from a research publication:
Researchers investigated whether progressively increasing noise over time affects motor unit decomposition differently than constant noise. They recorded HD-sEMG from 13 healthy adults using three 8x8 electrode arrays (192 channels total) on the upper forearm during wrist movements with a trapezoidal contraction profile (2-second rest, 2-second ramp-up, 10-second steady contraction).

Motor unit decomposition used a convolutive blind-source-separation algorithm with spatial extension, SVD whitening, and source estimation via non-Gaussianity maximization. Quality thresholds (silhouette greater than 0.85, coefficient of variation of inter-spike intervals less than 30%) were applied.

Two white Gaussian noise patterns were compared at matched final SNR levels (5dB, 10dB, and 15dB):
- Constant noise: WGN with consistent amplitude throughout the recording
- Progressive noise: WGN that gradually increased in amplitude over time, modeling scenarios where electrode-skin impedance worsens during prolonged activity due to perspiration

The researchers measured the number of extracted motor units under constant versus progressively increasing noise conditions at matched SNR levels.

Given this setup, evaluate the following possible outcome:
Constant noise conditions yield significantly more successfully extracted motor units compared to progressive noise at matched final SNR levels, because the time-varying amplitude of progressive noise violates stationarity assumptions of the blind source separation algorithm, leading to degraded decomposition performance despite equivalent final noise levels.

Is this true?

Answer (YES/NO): NO